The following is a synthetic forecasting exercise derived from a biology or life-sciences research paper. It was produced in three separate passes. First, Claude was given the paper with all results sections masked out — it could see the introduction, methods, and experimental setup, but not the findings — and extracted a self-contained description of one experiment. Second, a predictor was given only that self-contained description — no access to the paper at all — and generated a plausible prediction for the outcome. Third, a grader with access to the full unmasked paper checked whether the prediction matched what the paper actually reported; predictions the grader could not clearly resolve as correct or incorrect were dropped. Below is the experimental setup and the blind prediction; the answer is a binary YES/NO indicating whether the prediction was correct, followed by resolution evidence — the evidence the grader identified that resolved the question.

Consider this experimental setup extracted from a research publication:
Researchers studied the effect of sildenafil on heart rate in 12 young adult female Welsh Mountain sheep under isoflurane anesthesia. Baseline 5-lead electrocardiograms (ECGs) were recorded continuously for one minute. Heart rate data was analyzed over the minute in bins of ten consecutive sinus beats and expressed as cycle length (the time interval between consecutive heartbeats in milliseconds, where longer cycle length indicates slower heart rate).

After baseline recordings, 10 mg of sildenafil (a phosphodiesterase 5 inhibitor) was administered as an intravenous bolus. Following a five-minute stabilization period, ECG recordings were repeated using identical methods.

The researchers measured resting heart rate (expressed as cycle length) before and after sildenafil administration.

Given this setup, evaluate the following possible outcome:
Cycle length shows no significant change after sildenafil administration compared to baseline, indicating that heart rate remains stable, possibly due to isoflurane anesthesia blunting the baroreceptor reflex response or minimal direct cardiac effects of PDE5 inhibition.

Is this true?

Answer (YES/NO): NO